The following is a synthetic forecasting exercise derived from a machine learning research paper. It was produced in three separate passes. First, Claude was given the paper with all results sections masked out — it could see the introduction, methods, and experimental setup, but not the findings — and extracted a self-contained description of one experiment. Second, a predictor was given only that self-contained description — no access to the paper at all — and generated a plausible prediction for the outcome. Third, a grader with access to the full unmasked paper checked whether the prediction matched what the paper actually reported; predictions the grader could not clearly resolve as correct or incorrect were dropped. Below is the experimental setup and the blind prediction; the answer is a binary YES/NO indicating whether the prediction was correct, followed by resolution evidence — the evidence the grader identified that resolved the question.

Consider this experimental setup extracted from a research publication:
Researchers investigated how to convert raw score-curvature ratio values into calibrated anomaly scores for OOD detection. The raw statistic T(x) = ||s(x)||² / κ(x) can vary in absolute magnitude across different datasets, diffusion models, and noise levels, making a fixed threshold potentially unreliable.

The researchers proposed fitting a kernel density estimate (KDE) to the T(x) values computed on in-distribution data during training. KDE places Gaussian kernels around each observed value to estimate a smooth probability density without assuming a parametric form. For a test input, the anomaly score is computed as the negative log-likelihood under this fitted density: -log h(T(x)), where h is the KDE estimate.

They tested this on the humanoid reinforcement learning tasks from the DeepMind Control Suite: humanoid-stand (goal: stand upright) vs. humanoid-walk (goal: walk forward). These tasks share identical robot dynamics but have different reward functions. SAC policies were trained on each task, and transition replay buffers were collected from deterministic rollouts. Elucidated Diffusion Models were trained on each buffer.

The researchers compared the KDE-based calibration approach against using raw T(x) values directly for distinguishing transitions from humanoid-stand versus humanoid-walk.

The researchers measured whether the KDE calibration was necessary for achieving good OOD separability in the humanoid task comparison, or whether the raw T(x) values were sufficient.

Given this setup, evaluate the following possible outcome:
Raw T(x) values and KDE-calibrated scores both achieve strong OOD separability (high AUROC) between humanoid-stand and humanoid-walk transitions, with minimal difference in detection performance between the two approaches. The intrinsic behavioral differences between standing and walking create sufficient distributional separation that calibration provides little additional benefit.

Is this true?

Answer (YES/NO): YES